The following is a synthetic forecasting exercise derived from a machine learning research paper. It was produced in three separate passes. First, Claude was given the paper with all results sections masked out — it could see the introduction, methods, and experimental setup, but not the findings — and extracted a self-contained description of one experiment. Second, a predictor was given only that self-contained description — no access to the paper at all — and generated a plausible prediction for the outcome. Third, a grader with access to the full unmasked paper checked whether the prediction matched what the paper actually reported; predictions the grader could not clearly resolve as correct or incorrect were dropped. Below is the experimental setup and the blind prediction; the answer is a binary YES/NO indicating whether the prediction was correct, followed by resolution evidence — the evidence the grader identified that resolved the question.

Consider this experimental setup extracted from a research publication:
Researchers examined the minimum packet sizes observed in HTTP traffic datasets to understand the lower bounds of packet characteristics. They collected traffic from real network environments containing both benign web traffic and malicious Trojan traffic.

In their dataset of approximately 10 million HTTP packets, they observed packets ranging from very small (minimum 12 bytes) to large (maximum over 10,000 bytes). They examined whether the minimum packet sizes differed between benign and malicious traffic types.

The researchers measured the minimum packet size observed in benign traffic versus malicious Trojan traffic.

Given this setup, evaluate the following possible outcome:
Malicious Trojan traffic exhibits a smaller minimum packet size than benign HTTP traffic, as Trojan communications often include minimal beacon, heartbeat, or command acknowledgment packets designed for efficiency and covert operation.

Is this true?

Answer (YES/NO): NO